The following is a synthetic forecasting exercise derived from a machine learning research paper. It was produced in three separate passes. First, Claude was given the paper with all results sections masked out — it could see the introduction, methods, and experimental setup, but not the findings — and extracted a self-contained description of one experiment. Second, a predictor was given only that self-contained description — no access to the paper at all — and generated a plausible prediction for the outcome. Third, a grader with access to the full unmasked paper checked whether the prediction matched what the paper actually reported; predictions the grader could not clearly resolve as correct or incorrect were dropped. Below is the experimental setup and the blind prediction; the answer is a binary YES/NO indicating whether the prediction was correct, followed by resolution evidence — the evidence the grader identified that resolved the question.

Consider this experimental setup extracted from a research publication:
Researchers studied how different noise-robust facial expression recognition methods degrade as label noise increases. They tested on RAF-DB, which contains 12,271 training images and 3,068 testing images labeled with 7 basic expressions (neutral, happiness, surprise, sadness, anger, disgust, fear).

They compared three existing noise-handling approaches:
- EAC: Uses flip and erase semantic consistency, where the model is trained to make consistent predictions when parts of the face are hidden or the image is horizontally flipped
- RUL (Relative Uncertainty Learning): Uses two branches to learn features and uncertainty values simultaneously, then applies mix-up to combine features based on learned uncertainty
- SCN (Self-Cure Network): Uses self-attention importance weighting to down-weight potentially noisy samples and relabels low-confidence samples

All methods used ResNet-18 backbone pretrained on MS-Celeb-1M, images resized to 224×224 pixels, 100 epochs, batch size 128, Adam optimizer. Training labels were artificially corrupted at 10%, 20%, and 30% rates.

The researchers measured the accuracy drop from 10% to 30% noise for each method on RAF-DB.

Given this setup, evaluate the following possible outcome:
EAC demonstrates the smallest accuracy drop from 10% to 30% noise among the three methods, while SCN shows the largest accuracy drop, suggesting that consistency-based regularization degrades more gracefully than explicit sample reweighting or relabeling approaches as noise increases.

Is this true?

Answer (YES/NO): YES